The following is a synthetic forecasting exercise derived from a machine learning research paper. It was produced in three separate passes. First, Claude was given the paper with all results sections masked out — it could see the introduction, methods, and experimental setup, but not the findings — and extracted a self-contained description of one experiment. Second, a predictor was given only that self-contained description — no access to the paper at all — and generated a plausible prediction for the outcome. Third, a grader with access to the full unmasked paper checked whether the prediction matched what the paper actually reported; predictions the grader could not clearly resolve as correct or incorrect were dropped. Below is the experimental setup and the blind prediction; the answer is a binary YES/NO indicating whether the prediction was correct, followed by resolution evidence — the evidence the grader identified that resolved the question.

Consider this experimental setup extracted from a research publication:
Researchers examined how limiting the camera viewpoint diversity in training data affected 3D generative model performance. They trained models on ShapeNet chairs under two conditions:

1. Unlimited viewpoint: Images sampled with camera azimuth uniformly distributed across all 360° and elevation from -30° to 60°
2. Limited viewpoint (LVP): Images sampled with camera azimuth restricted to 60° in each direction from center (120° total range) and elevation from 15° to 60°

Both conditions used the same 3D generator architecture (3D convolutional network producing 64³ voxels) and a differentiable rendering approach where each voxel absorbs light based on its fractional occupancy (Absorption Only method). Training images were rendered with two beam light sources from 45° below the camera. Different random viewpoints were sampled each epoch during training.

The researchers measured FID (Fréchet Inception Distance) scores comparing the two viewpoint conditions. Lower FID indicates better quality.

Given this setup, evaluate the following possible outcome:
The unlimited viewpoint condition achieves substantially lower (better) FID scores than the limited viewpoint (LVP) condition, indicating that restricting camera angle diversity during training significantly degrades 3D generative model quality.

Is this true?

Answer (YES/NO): YES